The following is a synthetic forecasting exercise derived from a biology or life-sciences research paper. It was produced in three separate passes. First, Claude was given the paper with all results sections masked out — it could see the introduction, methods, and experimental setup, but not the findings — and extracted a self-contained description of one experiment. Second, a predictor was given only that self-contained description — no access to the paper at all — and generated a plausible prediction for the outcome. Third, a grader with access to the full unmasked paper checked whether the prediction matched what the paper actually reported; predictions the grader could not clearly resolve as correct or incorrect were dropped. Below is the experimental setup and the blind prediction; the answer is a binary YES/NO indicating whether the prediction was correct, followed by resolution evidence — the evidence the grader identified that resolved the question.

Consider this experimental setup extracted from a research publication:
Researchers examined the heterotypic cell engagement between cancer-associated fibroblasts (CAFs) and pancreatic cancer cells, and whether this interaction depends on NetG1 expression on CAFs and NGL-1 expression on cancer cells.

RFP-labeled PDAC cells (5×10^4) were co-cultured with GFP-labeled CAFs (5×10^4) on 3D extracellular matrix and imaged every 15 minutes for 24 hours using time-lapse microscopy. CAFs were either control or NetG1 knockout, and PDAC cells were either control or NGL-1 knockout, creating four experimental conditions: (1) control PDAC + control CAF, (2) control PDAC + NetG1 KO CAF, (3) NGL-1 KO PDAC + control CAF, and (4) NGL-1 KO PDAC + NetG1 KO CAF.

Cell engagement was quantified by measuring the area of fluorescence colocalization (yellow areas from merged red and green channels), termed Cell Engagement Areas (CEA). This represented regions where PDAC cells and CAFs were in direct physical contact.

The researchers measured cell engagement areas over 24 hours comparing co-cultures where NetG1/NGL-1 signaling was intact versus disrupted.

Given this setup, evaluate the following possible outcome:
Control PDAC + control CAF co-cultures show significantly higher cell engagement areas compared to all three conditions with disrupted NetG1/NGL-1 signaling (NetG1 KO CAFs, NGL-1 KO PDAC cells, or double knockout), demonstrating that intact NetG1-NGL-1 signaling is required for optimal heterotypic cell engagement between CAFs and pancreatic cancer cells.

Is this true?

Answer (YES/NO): NO